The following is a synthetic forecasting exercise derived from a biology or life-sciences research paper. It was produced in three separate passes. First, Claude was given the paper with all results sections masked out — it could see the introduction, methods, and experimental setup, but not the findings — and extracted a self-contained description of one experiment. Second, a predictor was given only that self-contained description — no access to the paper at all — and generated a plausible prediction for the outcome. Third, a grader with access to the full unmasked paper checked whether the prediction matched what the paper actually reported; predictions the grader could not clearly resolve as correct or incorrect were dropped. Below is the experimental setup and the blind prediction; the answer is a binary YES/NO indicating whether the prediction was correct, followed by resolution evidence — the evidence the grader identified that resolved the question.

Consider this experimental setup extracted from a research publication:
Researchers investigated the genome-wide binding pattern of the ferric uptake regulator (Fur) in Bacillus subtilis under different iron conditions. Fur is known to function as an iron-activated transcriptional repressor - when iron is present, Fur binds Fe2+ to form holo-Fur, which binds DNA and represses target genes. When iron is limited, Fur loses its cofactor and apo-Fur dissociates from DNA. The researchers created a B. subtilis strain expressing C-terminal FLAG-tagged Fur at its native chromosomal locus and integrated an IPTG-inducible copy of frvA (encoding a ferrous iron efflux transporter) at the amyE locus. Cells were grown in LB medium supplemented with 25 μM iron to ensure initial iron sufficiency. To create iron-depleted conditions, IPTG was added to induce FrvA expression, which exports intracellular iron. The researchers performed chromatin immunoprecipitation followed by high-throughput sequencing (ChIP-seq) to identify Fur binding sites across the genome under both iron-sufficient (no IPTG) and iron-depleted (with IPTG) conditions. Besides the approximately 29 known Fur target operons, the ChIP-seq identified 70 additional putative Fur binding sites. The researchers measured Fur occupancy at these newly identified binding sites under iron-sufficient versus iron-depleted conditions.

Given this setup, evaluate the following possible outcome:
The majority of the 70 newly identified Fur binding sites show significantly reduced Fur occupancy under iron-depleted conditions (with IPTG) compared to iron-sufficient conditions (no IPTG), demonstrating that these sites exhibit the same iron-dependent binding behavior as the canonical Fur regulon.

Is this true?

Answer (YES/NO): YES